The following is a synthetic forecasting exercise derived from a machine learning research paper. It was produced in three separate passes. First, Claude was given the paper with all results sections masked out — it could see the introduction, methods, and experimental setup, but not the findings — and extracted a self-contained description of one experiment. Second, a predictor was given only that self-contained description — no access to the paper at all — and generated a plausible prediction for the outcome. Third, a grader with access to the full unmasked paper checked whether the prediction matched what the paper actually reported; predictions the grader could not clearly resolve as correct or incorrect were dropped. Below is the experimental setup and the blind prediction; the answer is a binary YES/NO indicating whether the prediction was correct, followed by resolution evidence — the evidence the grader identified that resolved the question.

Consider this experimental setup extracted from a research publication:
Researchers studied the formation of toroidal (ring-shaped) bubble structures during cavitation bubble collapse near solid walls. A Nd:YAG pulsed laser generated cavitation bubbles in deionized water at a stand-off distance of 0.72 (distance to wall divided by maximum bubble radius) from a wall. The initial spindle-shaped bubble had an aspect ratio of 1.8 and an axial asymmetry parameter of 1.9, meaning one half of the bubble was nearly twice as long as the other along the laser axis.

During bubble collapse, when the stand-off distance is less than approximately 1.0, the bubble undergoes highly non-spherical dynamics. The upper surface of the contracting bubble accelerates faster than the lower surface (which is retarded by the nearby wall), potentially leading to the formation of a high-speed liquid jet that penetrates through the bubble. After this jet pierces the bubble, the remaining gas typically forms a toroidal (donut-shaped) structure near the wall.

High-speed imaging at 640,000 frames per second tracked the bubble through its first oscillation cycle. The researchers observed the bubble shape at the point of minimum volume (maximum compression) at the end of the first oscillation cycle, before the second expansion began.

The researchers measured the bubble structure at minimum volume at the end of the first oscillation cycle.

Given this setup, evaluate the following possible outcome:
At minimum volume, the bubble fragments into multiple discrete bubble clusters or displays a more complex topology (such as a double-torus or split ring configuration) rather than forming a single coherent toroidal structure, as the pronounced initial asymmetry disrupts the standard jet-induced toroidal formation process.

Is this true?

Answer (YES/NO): NO